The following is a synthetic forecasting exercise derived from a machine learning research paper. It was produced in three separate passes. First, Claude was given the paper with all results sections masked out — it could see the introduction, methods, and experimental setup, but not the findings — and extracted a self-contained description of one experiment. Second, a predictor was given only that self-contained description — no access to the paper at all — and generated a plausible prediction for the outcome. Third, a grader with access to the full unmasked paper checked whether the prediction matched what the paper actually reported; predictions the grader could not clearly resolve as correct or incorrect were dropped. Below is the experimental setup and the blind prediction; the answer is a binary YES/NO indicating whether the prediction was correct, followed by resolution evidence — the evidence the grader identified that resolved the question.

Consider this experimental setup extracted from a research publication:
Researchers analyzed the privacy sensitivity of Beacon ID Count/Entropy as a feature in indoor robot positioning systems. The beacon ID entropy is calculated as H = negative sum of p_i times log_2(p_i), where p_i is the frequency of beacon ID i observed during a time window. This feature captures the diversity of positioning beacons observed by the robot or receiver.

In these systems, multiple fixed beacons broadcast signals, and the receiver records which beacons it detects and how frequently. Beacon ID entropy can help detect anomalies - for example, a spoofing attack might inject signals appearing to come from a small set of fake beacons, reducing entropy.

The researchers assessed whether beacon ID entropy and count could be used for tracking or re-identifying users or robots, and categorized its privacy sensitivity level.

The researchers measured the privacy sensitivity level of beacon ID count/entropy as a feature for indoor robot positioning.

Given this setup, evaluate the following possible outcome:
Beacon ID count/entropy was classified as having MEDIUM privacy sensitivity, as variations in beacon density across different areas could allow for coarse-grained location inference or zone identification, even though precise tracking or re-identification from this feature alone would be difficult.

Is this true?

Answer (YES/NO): NO